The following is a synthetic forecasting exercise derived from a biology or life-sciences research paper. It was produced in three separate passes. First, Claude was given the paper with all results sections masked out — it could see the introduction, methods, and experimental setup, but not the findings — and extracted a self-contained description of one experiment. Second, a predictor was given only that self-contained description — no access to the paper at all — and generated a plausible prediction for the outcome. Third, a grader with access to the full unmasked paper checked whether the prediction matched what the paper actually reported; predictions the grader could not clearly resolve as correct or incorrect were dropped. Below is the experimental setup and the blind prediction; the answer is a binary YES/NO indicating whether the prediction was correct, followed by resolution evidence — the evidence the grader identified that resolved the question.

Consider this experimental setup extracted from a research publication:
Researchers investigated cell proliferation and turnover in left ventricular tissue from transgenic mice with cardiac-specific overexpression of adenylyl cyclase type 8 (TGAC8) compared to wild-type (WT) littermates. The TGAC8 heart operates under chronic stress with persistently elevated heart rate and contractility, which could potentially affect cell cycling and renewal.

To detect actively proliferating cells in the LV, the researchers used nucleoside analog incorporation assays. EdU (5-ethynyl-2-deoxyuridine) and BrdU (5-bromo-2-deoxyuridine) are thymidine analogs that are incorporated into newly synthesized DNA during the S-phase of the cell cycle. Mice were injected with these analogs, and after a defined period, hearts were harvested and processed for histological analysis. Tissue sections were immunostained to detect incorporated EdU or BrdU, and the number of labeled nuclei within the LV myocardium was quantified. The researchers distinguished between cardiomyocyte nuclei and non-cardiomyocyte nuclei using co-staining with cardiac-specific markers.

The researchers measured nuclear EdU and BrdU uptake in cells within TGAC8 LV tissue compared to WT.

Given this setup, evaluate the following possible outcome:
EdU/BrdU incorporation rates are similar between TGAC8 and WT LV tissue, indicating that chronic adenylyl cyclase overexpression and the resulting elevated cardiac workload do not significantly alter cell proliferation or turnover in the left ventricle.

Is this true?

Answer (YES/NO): NO